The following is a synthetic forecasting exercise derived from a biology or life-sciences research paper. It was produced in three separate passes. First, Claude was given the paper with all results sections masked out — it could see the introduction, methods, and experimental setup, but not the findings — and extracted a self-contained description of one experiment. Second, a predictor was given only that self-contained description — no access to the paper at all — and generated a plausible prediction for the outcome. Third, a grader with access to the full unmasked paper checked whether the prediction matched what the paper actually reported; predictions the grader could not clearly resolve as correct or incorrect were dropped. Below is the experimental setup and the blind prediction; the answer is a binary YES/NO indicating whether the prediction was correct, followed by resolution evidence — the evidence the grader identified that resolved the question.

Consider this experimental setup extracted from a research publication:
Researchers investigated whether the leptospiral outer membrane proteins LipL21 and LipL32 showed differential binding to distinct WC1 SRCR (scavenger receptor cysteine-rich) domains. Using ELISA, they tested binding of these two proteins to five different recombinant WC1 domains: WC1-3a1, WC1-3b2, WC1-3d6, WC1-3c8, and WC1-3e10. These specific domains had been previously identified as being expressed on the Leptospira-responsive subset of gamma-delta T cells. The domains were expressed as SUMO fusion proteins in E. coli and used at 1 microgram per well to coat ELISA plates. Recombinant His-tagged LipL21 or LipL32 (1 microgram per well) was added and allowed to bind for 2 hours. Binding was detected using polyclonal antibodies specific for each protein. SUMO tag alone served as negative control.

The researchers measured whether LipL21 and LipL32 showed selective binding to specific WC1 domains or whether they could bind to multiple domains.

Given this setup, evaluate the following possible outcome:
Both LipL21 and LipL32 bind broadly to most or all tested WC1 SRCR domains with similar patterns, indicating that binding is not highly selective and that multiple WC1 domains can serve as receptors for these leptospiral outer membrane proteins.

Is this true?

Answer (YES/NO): YES